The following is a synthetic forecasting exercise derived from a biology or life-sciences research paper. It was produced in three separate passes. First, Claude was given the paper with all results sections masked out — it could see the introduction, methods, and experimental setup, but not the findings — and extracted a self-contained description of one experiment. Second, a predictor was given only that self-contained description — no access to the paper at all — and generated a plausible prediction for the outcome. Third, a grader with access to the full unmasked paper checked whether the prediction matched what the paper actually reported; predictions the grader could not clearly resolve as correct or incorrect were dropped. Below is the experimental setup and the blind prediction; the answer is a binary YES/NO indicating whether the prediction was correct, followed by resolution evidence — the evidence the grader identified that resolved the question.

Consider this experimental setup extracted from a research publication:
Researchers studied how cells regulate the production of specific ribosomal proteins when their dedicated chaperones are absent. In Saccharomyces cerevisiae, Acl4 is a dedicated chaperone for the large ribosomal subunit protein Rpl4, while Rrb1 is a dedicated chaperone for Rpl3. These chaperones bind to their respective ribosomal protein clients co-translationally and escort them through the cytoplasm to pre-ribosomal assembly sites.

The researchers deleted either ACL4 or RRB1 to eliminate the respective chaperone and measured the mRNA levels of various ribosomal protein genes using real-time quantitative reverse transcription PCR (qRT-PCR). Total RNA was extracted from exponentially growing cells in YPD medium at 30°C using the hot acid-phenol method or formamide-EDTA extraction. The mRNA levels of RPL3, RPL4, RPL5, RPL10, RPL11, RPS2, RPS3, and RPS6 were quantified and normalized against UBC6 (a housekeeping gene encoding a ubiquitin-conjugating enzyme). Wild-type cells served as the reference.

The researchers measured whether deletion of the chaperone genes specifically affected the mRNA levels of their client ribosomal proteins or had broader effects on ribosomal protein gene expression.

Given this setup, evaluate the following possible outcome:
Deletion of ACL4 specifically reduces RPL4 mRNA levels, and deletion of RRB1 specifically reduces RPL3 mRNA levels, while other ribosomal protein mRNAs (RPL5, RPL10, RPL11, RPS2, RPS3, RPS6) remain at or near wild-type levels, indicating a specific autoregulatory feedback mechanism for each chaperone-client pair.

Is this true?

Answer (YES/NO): NO